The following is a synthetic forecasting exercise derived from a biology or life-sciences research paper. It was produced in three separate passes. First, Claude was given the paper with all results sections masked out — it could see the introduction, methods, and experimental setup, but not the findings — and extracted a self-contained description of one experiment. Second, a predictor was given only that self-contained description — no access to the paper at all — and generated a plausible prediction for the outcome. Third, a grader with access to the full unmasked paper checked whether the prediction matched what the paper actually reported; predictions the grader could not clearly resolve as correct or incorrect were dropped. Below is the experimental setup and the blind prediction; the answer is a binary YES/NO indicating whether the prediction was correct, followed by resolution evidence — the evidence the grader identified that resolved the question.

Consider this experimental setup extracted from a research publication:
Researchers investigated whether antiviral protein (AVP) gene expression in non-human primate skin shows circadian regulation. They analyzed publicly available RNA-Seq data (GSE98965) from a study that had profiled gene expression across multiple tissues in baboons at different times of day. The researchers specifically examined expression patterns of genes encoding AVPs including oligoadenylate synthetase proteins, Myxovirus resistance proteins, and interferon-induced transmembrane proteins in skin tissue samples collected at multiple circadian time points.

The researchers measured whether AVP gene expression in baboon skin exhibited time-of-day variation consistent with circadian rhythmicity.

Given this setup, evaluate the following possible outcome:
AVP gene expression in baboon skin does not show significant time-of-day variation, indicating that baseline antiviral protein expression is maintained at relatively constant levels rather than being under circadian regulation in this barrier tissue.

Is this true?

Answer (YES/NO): NO